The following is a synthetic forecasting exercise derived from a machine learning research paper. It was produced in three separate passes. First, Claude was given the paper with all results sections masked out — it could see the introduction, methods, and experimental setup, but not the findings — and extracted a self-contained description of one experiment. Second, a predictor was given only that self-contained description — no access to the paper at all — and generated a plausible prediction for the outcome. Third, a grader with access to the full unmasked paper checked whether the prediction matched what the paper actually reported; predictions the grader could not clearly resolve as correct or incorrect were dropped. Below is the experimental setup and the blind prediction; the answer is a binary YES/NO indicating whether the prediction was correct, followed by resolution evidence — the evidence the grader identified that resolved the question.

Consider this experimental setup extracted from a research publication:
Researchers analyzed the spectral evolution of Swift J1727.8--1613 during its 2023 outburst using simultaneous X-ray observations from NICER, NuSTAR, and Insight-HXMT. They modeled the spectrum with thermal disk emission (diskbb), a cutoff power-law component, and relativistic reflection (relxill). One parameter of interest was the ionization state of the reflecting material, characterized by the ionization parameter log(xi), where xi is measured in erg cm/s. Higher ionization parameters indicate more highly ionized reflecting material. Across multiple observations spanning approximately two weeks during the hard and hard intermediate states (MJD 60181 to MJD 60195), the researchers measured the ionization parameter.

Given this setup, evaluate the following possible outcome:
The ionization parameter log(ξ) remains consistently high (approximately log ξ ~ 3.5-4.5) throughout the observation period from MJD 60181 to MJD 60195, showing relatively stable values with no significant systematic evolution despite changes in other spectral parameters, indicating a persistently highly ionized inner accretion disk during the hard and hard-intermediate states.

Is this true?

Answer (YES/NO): NO